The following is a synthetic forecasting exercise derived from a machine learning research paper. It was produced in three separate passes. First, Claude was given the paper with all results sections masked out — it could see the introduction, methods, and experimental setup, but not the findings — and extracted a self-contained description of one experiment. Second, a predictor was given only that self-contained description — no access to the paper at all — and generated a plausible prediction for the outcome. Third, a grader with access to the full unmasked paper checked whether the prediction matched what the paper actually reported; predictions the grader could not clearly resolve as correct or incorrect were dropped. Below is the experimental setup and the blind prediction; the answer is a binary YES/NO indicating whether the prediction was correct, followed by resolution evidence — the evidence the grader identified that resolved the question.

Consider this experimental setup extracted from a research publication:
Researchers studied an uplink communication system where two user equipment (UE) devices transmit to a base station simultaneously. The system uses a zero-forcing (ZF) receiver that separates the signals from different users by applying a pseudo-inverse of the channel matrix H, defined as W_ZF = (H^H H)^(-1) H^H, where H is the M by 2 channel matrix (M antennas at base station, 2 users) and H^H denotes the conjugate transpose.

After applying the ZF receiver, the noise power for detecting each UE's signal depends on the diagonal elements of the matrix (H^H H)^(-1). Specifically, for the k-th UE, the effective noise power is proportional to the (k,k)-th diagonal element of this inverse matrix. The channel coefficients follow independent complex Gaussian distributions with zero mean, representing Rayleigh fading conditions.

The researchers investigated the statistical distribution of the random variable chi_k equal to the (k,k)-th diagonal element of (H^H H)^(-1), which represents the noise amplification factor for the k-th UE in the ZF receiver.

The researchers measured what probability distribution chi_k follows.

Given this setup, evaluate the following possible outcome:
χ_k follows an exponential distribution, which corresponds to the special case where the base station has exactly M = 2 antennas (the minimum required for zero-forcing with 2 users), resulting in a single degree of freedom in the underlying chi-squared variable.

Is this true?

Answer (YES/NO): NO